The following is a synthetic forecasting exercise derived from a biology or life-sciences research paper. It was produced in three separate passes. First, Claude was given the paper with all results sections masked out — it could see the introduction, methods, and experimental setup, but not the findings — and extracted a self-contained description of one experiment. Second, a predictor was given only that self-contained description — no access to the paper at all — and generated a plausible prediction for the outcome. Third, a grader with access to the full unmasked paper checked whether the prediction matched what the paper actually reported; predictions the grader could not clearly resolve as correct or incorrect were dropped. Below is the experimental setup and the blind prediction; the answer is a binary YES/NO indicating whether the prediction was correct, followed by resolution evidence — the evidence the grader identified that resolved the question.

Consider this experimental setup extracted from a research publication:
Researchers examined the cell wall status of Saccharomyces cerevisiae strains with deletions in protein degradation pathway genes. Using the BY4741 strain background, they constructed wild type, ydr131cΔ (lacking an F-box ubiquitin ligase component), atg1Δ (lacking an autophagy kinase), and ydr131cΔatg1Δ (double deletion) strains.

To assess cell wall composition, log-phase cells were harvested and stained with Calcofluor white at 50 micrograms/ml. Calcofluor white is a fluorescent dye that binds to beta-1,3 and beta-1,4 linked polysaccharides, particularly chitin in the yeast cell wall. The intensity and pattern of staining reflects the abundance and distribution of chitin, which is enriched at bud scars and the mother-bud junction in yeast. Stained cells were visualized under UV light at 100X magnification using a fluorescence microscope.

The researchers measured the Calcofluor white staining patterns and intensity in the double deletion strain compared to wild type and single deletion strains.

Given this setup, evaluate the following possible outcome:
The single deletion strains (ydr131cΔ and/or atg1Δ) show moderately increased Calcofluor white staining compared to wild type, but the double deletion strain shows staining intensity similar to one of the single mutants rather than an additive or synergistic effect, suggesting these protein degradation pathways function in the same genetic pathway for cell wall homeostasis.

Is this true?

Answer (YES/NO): NO